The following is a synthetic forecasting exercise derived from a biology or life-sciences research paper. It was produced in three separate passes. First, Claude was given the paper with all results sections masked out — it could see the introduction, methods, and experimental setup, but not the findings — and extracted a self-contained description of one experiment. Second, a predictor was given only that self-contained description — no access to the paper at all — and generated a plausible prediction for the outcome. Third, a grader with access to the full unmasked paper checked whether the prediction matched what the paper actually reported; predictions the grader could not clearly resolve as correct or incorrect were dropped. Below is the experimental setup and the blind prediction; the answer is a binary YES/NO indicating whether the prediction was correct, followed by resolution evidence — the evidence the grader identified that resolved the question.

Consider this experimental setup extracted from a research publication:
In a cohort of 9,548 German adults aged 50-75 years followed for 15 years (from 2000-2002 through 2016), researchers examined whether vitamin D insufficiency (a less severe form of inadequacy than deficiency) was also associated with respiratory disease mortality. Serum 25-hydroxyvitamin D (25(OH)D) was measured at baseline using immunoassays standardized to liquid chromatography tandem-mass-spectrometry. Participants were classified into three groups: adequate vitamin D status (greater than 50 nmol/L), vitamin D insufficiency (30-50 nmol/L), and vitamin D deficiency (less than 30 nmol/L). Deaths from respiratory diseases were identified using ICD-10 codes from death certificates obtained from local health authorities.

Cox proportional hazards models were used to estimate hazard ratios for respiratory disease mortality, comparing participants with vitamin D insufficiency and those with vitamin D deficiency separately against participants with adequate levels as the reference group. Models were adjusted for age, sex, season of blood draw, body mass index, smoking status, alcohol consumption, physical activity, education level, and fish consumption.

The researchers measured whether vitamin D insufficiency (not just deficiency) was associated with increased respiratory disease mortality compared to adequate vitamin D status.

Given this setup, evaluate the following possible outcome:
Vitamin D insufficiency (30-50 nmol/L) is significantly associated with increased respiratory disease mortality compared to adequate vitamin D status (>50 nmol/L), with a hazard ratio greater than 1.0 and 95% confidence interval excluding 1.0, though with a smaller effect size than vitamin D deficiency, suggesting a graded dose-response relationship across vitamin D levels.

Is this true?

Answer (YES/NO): YES